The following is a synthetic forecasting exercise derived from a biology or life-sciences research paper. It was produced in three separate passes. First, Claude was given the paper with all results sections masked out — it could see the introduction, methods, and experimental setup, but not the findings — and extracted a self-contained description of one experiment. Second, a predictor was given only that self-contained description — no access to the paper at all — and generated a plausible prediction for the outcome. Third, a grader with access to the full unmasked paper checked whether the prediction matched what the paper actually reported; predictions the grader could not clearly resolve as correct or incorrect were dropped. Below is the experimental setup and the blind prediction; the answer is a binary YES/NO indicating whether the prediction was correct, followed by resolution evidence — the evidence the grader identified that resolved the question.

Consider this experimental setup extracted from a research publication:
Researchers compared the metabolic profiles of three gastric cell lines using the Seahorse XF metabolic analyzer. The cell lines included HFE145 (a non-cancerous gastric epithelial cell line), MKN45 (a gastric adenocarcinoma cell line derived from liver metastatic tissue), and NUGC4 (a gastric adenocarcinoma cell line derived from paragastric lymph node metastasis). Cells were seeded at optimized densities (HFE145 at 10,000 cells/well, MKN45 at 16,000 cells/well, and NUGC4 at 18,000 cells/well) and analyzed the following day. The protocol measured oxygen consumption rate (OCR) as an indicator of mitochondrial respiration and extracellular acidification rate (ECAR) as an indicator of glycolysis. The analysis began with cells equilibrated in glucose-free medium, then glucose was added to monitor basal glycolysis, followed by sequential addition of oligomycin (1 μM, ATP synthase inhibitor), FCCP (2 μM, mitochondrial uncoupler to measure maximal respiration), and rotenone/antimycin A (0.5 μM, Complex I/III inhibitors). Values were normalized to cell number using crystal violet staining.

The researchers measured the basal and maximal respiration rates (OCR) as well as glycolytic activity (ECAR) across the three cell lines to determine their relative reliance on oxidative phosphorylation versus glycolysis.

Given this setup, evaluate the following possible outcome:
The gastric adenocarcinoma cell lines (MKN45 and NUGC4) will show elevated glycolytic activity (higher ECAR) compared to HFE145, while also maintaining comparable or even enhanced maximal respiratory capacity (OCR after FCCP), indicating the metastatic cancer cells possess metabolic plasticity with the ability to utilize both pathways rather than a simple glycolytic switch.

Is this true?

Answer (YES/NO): NO